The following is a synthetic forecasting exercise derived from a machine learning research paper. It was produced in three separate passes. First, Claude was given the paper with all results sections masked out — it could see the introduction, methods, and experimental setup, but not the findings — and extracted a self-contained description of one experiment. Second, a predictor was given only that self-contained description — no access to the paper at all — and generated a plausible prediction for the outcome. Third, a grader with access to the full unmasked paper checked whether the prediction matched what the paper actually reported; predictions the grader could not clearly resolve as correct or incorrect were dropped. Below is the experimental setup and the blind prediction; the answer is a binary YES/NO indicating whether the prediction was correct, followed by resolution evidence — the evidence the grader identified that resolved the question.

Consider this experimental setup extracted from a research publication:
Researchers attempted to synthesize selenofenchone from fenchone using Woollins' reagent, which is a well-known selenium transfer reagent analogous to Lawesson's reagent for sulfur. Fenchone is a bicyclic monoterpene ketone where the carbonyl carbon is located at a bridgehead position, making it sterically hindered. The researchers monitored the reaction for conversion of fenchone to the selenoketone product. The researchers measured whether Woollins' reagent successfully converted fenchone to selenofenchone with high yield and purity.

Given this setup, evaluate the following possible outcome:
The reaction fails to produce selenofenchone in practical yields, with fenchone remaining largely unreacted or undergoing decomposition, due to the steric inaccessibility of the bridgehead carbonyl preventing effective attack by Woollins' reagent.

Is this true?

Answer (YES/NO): YES